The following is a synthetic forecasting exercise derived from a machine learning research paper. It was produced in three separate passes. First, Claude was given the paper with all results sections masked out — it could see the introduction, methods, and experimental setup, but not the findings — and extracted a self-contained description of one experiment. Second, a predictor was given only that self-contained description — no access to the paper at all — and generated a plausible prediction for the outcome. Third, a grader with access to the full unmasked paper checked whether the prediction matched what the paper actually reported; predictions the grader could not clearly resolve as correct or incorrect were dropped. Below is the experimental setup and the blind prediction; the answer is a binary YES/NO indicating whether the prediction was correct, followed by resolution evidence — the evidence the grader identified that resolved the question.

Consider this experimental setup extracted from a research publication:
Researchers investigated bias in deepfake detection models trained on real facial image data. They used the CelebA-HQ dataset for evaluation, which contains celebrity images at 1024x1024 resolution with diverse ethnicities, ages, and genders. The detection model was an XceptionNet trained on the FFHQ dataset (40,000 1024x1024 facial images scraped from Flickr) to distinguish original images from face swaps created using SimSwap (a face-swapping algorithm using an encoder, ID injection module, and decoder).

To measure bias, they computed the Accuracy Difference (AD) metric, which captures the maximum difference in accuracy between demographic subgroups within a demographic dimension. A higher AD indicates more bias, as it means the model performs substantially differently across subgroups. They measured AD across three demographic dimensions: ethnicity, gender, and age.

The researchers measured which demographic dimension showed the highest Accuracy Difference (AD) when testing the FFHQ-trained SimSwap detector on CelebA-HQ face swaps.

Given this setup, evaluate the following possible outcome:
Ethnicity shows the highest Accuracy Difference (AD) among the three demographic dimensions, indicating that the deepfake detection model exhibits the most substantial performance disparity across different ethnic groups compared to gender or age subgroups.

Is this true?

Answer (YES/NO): NO